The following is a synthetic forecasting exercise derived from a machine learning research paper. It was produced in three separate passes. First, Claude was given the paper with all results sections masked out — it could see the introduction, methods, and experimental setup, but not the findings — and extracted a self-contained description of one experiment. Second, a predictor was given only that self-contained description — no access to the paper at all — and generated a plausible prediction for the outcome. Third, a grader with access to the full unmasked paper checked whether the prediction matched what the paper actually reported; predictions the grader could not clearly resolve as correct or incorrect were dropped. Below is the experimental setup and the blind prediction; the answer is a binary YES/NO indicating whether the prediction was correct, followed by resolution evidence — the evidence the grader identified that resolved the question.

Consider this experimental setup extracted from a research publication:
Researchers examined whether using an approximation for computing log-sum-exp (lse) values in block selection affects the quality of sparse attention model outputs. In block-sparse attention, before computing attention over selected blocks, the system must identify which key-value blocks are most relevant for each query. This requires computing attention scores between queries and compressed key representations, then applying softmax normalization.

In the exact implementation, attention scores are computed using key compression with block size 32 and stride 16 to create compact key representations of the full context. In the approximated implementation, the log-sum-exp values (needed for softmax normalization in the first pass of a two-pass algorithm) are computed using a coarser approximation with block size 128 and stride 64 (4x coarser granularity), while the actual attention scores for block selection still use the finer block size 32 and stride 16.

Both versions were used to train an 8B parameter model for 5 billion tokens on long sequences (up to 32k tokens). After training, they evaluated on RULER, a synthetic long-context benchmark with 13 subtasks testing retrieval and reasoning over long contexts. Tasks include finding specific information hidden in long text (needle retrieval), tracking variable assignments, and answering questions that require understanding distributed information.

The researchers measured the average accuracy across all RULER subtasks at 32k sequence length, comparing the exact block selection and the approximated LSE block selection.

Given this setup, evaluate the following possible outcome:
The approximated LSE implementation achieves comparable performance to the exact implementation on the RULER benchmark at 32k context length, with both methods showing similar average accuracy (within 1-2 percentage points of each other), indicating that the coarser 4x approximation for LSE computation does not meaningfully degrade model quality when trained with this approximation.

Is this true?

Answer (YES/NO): YES